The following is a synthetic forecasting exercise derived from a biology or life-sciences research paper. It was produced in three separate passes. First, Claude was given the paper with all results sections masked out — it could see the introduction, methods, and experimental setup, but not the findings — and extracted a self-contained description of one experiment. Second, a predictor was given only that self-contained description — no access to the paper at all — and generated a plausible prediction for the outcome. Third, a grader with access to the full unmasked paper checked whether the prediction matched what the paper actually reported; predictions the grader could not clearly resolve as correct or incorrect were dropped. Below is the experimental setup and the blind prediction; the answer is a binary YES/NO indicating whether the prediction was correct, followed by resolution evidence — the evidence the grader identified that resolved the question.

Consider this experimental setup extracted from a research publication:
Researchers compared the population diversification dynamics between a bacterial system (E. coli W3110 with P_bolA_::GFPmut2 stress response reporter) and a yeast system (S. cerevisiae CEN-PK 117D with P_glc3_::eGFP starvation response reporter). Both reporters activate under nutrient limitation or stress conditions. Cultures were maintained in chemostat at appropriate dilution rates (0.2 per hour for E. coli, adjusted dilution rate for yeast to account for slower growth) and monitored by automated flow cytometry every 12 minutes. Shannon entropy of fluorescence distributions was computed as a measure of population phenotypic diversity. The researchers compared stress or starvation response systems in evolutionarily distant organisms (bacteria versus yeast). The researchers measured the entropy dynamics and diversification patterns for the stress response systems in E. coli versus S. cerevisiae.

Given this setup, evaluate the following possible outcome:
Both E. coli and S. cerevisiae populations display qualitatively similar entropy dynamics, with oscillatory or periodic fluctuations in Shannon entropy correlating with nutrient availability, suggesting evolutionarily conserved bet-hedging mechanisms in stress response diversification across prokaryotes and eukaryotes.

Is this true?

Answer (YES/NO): NO